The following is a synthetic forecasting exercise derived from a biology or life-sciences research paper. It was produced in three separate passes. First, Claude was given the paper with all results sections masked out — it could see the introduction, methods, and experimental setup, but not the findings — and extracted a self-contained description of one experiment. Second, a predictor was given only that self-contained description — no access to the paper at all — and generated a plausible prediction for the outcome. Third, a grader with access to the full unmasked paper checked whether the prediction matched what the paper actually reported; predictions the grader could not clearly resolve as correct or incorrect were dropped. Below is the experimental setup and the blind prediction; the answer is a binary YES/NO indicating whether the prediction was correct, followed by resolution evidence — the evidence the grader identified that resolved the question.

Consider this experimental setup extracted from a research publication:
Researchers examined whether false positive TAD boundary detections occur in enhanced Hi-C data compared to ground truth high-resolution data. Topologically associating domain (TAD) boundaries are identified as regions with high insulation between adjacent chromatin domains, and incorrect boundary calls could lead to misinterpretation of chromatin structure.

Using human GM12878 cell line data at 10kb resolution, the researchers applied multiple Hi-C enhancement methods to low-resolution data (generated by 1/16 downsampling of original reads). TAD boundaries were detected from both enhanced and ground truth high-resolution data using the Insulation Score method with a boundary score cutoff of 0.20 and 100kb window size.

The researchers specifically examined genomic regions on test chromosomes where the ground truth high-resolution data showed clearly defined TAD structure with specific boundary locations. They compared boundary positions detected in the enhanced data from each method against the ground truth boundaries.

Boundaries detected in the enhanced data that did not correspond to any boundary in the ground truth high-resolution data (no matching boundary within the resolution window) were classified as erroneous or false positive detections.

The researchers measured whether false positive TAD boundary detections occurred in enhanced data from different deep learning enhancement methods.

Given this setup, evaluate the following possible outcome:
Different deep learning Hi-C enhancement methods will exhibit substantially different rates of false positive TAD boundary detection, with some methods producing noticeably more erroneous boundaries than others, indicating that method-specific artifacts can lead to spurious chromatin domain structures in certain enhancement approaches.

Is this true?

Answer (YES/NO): YES